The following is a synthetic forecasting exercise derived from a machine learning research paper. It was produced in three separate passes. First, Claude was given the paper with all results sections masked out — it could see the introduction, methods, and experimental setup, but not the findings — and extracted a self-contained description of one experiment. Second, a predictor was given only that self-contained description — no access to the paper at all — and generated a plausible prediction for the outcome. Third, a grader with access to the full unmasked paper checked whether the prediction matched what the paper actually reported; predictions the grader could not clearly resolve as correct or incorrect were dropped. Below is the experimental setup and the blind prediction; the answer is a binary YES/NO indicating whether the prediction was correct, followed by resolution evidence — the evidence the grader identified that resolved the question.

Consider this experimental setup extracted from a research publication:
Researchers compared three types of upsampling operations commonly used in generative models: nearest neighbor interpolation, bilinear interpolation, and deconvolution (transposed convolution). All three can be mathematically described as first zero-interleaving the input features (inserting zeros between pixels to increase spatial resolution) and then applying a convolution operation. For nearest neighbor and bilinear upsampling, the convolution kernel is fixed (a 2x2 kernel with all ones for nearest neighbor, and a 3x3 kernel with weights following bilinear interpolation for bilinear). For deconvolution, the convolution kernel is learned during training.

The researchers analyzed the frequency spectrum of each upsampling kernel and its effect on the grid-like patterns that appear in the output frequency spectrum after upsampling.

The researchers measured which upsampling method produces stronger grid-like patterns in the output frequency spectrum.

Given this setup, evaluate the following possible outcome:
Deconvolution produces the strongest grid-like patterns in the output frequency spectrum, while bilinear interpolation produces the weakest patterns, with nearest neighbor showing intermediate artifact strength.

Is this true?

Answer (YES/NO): NO